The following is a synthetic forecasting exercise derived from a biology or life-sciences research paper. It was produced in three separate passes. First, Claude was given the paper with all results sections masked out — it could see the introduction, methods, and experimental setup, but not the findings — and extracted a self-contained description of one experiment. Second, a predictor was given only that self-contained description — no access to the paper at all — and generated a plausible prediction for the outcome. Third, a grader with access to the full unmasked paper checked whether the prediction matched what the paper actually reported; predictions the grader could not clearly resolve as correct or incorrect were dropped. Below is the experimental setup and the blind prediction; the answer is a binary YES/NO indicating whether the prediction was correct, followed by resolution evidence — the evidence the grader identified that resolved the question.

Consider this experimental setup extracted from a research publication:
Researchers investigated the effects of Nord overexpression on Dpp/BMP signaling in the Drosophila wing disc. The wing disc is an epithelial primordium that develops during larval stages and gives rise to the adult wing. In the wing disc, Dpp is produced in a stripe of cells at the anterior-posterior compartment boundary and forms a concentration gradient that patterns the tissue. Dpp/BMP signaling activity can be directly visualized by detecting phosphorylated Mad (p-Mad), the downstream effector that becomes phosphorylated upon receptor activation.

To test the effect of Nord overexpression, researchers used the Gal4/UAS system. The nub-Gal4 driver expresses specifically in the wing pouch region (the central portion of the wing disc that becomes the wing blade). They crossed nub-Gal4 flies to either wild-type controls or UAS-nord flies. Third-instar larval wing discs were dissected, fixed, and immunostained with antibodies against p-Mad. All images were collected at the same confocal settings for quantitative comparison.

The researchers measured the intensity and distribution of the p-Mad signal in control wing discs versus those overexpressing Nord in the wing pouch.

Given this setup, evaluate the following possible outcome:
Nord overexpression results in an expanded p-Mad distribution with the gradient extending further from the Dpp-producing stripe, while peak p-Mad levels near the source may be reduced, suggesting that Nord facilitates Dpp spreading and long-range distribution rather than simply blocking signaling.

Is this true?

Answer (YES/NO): NO